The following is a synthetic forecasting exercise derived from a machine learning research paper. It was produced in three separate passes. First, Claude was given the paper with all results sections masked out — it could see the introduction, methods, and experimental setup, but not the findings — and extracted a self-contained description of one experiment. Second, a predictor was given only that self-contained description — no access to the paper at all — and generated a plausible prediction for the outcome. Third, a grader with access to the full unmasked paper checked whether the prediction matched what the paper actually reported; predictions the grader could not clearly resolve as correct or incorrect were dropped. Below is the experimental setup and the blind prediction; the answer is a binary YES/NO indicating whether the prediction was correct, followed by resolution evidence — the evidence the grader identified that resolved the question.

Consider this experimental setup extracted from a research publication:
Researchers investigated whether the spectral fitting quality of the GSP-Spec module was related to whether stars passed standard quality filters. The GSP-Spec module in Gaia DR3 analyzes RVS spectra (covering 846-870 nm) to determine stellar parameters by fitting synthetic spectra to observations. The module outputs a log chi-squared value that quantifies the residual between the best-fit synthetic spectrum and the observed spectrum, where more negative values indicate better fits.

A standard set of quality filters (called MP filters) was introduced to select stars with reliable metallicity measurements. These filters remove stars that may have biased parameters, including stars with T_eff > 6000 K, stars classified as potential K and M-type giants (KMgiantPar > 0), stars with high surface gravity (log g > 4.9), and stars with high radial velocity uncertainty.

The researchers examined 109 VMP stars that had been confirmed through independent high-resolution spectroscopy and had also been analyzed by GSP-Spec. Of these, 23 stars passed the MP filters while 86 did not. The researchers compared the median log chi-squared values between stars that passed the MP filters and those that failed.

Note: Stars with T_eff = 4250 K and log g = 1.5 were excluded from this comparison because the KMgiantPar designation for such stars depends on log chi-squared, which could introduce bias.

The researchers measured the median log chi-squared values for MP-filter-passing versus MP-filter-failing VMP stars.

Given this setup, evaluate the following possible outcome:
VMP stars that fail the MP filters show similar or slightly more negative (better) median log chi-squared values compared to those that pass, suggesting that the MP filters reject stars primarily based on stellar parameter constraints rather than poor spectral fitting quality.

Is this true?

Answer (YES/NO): YES